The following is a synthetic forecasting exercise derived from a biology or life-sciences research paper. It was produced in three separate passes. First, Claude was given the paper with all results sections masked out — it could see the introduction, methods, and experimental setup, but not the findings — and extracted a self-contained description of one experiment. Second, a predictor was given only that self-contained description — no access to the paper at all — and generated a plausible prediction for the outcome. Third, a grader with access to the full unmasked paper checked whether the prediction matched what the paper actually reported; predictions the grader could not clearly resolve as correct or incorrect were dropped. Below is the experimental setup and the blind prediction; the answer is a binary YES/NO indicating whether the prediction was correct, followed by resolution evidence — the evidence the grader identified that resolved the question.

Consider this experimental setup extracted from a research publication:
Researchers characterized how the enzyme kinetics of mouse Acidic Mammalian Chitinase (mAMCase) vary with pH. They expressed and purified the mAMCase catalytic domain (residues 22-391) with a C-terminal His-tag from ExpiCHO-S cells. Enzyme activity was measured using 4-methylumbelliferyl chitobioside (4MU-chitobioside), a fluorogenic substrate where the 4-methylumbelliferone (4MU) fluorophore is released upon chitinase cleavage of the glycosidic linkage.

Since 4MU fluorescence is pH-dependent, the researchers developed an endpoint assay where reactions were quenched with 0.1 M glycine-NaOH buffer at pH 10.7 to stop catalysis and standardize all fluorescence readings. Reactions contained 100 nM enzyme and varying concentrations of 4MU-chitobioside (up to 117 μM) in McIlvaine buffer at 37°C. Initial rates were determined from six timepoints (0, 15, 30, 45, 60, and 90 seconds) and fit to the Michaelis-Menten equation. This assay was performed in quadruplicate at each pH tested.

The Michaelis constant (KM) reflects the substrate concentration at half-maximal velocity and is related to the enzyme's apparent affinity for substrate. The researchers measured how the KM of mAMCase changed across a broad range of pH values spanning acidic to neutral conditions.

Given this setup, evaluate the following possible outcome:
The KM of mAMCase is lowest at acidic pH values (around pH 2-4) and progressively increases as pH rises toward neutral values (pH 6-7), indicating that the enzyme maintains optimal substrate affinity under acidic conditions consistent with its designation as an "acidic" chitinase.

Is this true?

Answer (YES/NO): NO